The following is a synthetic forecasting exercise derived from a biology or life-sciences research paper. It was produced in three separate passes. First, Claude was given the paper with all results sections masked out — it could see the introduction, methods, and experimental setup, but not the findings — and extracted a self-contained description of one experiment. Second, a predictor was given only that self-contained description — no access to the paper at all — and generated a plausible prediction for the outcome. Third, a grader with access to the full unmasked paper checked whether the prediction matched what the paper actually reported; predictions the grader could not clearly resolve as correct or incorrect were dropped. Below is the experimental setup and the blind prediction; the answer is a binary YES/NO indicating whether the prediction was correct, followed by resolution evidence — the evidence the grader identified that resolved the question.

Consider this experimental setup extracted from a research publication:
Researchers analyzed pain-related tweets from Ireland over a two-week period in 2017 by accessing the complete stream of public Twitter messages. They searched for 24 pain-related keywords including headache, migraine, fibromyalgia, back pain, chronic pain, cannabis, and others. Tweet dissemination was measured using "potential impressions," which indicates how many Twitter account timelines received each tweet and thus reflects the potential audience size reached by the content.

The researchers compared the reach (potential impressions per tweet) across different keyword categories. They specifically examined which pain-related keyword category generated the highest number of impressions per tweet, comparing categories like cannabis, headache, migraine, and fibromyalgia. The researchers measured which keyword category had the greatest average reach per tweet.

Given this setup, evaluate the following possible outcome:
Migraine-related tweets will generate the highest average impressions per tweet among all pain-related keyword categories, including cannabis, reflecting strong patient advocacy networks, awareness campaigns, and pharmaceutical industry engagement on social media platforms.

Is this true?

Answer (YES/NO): NO